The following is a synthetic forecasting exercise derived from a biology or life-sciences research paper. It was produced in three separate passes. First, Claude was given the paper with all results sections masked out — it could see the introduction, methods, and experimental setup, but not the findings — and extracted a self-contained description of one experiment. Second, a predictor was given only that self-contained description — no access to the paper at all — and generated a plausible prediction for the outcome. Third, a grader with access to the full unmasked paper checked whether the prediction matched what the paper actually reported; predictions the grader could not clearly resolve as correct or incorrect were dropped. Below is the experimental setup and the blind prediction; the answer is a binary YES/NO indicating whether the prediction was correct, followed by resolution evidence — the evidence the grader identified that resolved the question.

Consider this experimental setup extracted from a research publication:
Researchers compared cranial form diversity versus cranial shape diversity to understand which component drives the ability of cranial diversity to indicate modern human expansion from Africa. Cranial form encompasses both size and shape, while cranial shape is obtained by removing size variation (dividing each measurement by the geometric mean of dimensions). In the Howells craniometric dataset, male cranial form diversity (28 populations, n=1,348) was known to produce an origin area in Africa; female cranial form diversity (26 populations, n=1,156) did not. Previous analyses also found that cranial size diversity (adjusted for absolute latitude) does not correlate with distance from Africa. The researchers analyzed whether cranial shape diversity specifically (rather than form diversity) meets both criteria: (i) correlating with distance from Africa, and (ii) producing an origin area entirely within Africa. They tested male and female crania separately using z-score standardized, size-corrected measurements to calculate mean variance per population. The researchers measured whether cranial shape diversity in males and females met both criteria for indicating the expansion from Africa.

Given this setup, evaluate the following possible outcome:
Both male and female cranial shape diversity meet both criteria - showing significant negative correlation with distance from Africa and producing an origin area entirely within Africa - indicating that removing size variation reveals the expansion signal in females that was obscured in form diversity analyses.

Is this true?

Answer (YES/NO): NO